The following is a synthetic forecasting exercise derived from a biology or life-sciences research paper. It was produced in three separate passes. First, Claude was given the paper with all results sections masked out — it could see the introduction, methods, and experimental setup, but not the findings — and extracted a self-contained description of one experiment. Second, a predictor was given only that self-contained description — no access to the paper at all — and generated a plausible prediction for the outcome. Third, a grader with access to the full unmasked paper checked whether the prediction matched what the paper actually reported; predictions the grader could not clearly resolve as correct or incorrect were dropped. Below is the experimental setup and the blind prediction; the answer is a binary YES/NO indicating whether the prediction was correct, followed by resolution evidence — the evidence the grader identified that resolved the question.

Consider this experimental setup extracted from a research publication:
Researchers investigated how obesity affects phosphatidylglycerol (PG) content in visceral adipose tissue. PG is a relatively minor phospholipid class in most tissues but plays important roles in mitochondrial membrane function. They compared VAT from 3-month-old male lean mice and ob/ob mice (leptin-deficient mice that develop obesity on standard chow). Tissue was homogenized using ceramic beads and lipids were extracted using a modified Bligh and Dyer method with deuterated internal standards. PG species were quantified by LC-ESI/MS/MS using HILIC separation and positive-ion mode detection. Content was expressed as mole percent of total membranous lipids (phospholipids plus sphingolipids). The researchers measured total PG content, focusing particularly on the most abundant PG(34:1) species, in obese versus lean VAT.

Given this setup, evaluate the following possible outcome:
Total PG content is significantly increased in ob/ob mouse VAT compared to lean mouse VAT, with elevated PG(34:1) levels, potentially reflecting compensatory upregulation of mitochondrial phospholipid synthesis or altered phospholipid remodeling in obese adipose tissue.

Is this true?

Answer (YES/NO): YES